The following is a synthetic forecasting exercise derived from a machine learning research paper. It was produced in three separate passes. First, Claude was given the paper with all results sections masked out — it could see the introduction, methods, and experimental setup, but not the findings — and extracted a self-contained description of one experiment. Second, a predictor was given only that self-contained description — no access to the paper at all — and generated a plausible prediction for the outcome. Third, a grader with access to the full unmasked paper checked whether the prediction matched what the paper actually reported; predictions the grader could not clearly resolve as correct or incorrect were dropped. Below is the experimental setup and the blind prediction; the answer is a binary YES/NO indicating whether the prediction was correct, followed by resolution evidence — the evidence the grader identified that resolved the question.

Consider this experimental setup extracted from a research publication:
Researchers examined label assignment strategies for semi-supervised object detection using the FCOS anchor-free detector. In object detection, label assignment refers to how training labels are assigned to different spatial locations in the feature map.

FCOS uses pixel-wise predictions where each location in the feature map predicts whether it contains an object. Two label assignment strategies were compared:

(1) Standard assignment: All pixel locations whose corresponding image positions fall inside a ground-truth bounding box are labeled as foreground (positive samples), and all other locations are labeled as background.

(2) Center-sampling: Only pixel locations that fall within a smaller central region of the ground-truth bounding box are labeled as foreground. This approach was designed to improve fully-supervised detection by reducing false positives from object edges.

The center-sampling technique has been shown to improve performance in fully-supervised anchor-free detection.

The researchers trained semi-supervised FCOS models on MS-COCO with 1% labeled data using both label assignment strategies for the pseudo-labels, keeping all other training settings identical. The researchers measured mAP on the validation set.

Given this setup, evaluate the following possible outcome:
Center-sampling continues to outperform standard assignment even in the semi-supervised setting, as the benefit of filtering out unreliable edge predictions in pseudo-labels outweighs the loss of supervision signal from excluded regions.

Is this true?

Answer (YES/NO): NO